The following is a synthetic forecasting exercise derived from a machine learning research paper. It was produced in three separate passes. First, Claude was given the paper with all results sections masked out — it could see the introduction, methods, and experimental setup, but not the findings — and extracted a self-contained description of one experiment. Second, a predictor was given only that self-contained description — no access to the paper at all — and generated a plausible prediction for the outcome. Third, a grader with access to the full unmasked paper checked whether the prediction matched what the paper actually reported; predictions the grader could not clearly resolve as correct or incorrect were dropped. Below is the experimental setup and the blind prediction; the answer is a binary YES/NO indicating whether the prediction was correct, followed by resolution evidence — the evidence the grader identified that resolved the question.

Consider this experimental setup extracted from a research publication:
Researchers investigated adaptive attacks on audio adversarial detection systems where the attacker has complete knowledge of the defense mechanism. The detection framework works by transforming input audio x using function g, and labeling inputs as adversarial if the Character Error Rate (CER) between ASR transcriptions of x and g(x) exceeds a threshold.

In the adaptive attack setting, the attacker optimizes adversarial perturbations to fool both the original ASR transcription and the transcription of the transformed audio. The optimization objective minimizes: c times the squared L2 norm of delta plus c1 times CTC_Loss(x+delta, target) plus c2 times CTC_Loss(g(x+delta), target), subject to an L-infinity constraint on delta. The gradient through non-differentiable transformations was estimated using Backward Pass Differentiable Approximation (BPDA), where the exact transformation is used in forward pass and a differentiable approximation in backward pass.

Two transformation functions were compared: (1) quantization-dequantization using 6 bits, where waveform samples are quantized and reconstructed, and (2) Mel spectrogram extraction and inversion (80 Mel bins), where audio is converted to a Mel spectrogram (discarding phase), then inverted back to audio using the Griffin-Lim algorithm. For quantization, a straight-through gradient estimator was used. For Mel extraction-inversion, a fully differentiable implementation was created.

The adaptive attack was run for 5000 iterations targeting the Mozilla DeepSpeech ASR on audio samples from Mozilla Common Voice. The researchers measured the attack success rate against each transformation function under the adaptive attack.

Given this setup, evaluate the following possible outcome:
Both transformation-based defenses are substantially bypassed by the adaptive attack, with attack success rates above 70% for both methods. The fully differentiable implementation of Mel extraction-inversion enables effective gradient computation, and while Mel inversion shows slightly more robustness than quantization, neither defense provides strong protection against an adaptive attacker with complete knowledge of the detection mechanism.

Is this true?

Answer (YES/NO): NO